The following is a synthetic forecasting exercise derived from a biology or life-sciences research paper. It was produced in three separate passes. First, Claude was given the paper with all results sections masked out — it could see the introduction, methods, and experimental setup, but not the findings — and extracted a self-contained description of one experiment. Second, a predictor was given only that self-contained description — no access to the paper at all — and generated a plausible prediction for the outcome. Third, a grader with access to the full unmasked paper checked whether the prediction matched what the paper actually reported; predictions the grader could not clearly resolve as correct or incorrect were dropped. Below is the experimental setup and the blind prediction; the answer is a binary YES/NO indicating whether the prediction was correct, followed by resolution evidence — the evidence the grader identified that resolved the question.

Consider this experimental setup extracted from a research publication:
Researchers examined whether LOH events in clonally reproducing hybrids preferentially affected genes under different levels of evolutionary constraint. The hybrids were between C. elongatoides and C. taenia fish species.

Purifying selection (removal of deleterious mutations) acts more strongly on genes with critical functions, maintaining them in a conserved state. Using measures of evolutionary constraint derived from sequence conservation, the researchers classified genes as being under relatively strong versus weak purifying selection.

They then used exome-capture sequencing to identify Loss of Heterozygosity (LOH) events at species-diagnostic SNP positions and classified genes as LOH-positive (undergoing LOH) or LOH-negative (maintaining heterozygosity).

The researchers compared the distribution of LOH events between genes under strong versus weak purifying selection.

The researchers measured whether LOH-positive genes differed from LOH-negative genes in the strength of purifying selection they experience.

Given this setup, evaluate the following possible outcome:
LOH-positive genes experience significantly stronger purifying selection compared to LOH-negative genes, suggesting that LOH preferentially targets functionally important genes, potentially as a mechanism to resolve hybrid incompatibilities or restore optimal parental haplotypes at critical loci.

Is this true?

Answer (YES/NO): YES